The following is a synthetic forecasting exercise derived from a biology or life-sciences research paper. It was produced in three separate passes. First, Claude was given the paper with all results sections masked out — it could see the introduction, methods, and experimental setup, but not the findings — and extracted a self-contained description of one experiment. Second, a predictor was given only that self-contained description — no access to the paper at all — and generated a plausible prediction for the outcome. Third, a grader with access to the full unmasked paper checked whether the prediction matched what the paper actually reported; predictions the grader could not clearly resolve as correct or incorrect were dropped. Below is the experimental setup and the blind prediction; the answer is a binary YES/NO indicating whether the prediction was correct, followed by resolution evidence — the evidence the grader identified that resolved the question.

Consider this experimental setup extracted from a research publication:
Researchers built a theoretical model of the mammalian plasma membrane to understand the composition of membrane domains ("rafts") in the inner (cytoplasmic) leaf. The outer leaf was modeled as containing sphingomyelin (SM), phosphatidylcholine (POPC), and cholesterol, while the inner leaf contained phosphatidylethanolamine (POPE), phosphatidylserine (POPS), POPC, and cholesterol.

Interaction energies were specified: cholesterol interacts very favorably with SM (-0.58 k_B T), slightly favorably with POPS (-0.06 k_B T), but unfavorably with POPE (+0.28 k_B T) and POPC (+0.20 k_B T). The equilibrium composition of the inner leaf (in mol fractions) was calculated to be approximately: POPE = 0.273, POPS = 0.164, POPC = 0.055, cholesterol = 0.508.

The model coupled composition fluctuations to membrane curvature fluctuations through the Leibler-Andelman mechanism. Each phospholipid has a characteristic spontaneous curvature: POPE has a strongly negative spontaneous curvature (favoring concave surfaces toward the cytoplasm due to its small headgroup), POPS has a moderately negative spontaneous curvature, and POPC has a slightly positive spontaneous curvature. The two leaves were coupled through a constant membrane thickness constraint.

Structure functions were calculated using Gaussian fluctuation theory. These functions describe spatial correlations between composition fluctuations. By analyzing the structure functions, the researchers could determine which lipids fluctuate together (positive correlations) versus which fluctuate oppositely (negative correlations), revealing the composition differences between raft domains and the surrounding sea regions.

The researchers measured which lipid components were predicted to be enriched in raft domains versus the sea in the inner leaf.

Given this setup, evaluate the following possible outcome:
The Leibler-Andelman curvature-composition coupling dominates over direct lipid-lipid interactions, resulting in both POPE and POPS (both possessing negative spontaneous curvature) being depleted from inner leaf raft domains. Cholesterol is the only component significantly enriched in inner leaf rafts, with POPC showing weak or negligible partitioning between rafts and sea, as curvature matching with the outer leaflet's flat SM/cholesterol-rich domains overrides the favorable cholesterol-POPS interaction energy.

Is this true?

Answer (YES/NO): NO